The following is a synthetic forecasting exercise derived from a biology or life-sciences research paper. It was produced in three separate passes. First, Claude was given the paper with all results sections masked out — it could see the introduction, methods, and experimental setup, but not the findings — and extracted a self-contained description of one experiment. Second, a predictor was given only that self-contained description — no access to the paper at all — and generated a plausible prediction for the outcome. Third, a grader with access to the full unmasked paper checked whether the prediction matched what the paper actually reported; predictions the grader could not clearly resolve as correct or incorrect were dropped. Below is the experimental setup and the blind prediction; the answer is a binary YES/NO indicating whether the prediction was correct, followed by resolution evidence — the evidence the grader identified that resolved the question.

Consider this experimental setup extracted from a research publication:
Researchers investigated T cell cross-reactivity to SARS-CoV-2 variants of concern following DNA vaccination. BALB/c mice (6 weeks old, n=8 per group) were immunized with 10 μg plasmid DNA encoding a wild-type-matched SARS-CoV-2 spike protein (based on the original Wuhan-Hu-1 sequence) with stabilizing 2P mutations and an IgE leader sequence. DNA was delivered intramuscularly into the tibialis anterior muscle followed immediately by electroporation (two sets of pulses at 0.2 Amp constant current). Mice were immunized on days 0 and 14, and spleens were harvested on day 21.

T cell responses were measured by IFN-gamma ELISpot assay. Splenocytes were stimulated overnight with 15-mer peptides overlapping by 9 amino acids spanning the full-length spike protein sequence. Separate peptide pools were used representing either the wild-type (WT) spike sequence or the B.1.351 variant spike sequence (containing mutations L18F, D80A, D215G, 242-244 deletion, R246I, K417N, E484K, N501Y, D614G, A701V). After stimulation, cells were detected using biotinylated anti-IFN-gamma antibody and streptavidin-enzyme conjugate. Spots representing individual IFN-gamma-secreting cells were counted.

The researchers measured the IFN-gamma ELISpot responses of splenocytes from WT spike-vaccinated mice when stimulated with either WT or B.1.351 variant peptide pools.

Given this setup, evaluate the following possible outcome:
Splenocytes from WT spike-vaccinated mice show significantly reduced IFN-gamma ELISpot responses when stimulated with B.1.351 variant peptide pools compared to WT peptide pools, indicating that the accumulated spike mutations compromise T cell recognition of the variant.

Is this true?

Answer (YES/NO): NO